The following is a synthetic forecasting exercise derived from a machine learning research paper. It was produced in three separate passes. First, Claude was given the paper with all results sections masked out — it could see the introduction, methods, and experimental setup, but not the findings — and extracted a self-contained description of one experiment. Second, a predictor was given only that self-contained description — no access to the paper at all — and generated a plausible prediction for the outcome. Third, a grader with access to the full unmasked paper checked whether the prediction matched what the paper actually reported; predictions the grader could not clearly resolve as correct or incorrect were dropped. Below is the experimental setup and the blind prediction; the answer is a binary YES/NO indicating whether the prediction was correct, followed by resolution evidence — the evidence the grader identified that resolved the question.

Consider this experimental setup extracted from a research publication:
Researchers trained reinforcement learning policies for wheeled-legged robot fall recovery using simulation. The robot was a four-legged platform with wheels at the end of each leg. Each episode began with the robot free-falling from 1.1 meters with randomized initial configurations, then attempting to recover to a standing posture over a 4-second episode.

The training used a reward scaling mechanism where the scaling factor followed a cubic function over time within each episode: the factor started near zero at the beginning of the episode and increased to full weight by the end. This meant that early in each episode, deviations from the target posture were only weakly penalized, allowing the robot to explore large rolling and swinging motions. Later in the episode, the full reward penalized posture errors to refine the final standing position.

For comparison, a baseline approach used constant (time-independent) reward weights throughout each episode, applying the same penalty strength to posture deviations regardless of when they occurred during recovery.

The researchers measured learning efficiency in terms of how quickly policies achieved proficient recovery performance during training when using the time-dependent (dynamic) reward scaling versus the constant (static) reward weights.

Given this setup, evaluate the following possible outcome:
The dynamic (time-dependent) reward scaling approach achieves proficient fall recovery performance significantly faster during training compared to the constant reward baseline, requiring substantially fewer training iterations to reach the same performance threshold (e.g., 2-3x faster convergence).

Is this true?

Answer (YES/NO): NO